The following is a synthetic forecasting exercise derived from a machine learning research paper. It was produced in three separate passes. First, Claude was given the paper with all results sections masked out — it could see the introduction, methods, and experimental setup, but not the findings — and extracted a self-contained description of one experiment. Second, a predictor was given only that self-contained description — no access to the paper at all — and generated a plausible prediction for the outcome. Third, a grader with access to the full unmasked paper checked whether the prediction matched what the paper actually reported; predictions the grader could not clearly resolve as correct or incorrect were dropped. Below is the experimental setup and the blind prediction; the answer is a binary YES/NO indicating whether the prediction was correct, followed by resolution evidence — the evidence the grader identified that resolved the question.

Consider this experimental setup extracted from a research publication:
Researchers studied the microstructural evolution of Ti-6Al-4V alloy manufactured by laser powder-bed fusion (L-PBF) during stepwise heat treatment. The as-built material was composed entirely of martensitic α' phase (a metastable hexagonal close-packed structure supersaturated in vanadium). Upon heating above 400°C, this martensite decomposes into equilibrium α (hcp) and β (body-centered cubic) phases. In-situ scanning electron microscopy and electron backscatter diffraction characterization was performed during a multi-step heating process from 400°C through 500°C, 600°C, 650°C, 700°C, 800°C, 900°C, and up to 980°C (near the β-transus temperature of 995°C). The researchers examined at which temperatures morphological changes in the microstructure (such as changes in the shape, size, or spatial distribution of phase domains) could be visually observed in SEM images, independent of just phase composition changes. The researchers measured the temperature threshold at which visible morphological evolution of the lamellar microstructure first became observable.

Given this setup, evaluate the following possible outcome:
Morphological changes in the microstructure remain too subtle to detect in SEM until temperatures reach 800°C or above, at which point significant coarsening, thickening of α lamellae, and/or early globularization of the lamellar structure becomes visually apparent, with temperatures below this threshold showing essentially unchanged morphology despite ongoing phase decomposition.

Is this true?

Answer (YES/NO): NO